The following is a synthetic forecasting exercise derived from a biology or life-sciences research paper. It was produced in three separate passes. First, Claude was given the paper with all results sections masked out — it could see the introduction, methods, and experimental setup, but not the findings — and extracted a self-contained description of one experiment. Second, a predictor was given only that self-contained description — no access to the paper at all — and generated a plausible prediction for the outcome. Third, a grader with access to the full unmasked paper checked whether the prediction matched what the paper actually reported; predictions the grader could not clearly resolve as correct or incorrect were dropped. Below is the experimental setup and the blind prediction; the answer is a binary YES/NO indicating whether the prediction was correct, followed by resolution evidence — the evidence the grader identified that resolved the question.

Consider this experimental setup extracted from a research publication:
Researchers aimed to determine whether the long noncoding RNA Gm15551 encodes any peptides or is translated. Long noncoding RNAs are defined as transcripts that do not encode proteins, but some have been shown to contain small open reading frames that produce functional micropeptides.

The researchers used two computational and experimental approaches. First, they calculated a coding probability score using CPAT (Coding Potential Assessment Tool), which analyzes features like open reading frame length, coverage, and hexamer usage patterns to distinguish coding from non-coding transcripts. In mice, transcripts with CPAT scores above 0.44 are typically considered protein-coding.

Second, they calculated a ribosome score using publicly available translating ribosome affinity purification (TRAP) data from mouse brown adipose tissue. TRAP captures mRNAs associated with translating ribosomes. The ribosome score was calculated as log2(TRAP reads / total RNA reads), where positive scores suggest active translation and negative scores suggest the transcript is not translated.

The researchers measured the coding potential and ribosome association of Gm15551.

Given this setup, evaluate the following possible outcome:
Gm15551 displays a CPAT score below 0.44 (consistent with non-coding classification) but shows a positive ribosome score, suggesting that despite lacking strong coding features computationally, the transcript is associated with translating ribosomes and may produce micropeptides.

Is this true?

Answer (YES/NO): NO